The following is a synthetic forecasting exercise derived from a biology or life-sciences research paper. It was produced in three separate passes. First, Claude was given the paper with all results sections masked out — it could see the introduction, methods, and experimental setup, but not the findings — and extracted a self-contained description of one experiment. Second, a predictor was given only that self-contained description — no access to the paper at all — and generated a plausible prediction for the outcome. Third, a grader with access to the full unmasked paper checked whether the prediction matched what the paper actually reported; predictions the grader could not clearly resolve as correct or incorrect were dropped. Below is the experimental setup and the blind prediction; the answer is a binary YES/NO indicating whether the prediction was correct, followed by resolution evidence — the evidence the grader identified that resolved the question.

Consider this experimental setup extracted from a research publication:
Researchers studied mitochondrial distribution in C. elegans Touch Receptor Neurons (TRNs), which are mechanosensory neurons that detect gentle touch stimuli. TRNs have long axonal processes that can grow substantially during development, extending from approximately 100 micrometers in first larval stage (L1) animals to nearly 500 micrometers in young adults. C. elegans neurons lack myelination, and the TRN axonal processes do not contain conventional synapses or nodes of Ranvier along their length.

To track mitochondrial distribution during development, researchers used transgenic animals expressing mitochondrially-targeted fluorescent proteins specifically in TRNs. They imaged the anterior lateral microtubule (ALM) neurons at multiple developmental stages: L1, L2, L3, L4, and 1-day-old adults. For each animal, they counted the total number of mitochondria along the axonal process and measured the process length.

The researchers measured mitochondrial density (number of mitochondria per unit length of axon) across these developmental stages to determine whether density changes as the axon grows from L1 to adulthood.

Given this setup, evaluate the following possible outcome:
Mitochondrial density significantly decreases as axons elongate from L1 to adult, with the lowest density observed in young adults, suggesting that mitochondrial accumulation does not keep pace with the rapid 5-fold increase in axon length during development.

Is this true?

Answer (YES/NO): NO